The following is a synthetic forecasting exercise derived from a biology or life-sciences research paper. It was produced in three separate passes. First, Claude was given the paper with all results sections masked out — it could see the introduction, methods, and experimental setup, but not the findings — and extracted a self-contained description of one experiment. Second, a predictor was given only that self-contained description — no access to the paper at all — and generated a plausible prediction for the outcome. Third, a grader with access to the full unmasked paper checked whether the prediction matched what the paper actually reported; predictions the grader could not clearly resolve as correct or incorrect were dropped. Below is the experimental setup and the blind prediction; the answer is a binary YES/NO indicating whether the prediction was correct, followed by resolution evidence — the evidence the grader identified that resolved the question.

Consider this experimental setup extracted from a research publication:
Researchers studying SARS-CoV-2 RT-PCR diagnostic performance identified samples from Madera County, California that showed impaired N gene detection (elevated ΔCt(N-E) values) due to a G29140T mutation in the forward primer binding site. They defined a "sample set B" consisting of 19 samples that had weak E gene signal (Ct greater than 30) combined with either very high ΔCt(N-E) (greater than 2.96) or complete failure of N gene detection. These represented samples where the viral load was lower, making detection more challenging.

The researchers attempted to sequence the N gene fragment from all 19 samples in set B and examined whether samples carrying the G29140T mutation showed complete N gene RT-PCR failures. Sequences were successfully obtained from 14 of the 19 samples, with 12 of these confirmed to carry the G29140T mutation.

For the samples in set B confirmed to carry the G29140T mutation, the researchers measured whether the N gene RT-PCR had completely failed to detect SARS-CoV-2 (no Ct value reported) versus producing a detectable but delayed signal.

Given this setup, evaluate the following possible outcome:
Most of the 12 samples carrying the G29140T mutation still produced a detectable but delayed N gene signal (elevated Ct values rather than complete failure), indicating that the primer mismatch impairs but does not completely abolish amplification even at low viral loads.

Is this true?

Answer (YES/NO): NO